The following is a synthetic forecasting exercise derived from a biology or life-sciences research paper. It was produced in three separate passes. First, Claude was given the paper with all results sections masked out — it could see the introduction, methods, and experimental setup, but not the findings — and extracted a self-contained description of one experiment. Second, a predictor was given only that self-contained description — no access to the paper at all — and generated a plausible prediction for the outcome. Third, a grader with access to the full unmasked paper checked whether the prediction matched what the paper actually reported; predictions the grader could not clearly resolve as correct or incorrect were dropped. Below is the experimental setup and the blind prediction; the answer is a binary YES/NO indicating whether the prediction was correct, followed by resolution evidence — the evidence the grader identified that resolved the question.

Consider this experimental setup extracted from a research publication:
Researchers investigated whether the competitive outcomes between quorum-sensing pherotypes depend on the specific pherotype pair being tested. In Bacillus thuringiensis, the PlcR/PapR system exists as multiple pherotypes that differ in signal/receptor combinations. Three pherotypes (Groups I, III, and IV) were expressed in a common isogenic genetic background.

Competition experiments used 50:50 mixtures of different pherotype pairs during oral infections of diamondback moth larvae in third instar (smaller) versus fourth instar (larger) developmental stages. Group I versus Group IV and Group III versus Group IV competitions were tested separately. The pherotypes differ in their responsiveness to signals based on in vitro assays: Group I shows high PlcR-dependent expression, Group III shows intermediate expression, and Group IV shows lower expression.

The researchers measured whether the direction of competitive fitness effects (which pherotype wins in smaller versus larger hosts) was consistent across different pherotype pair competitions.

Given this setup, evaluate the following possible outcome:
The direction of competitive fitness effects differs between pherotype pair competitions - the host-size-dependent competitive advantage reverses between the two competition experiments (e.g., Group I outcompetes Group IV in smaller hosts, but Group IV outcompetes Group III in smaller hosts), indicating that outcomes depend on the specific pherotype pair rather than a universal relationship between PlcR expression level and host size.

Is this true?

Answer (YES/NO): NO